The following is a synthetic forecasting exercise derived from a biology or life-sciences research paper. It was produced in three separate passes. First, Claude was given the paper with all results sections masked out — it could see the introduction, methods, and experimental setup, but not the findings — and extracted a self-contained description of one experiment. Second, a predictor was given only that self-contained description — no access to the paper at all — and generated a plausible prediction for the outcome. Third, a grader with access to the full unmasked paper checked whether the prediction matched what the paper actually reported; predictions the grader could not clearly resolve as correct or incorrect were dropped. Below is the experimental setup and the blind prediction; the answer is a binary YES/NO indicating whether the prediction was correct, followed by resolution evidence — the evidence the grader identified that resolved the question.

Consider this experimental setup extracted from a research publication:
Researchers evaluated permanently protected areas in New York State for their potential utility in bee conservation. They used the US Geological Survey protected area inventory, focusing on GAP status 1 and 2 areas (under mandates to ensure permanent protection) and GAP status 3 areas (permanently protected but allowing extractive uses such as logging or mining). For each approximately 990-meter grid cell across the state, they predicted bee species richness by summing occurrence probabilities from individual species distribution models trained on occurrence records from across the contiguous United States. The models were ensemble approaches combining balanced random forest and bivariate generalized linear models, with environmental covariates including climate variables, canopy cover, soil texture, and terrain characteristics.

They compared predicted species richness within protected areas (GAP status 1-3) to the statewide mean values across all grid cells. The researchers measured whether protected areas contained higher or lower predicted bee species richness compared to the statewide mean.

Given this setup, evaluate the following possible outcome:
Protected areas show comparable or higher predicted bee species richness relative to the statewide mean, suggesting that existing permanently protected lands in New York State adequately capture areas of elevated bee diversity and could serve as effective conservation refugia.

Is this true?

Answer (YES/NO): YES